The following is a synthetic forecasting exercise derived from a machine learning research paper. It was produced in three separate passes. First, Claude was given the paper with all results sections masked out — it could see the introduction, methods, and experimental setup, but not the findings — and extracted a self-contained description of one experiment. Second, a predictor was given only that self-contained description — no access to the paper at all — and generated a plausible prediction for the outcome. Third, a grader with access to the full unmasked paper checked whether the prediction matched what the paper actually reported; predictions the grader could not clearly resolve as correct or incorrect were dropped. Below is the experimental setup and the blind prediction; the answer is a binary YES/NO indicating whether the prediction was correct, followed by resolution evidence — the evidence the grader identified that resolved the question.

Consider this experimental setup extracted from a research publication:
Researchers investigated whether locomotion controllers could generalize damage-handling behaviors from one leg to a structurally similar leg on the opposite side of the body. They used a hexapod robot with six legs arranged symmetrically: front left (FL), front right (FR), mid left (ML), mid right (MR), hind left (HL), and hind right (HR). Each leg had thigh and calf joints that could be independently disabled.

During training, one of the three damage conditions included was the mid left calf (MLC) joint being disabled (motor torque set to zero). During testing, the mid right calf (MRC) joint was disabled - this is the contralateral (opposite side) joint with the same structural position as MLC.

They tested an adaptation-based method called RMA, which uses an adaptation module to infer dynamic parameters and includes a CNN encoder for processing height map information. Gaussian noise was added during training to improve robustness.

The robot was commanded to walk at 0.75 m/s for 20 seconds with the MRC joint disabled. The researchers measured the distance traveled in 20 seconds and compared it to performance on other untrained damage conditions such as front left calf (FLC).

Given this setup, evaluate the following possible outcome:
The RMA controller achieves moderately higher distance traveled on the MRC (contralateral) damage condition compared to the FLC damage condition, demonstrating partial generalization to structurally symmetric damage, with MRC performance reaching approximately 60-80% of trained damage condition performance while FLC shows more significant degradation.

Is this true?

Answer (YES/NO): NO